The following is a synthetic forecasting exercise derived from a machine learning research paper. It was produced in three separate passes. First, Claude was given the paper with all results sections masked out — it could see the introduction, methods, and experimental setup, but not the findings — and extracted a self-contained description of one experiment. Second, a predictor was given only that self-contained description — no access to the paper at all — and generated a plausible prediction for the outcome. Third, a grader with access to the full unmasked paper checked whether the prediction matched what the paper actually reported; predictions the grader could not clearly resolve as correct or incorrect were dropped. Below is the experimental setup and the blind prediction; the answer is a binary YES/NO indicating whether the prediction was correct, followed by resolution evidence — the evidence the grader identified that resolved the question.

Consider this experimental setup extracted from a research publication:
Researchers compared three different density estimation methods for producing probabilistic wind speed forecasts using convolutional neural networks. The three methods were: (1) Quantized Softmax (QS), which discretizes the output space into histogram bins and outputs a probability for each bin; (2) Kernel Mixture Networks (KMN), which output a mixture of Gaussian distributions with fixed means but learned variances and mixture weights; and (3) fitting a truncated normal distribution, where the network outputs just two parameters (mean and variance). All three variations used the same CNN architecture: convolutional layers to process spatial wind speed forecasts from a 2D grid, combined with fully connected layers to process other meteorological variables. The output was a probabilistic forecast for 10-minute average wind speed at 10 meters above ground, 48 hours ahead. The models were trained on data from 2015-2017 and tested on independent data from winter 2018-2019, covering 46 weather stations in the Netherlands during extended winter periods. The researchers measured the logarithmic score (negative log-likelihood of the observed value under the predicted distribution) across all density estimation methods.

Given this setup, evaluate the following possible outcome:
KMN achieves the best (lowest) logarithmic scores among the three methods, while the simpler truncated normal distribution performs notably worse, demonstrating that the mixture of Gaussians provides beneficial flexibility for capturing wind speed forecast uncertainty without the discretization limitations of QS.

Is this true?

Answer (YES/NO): NO